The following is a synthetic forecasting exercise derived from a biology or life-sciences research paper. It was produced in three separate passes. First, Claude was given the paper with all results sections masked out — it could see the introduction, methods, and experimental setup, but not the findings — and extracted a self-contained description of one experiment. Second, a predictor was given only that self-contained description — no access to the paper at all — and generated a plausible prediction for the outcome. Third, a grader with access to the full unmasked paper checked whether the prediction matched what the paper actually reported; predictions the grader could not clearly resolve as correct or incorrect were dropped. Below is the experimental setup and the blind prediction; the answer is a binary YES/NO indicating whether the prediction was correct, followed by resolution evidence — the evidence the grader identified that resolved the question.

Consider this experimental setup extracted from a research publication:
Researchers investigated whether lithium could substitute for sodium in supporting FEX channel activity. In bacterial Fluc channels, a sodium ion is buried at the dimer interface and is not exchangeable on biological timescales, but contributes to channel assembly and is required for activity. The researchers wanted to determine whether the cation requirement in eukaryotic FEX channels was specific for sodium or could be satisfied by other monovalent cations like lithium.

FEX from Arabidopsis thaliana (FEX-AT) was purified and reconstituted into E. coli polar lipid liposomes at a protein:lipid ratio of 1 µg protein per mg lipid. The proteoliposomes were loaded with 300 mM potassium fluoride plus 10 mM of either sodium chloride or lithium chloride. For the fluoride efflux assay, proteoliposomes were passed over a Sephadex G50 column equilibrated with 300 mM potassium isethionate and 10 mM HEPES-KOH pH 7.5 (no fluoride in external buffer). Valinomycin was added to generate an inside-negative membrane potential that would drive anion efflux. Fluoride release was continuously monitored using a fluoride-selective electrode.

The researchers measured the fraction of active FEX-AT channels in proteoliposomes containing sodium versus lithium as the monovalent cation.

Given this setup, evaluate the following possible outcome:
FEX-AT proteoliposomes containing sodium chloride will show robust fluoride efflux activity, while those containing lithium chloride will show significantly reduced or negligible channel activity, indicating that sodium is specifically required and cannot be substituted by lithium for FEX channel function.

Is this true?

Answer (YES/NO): YES